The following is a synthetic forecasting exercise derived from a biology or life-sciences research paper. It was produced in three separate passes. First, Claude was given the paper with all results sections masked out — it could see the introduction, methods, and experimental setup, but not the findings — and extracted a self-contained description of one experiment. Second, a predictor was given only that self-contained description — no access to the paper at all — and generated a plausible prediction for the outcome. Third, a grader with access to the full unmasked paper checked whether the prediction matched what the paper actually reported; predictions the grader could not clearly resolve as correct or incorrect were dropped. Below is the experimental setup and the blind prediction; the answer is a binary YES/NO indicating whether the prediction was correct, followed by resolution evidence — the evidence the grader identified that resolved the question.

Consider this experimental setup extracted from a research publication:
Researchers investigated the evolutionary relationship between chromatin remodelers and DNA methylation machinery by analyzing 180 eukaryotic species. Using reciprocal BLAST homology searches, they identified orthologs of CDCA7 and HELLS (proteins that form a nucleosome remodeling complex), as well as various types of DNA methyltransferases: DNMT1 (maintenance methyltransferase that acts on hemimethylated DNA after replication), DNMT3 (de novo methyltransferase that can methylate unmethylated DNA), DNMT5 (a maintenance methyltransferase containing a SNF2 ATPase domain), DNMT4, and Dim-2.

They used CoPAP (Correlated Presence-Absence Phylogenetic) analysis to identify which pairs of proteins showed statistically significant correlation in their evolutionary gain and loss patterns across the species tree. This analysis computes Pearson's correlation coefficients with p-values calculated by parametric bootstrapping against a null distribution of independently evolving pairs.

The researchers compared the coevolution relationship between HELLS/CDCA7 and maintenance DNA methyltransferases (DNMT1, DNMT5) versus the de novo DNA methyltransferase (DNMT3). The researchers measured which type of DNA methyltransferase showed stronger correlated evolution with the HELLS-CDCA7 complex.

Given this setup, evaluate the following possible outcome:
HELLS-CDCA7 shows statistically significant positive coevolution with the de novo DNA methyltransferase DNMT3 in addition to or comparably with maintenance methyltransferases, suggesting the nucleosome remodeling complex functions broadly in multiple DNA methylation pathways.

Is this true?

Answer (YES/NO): NO